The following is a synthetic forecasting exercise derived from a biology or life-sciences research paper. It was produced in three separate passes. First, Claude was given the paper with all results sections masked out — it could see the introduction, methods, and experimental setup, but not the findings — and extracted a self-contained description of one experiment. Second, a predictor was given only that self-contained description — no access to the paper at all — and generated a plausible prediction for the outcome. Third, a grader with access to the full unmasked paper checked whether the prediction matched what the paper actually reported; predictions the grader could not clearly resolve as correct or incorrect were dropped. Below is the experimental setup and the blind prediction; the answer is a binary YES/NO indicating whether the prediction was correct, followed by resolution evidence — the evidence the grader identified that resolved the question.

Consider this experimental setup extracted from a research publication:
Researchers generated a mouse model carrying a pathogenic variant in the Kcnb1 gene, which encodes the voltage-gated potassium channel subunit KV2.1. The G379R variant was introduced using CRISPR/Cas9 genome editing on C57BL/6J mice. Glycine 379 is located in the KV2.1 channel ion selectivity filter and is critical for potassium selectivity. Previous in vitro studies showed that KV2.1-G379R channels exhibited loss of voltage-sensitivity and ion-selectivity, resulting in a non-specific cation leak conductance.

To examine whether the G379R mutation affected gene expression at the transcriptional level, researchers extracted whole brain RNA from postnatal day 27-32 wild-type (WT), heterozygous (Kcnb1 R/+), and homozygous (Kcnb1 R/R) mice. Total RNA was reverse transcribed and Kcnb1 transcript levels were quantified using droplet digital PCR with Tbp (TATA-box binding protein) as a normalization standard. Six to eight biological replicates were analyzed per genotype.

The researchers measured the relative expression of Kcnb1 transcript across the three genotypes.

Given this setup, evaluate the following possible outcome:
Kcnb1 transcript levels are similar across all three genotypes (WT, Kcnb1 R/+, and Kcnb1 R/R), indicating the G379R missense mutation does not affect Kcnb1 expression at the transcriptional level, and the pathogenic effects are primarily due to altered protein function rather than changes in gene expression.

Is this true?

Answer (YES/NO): YES